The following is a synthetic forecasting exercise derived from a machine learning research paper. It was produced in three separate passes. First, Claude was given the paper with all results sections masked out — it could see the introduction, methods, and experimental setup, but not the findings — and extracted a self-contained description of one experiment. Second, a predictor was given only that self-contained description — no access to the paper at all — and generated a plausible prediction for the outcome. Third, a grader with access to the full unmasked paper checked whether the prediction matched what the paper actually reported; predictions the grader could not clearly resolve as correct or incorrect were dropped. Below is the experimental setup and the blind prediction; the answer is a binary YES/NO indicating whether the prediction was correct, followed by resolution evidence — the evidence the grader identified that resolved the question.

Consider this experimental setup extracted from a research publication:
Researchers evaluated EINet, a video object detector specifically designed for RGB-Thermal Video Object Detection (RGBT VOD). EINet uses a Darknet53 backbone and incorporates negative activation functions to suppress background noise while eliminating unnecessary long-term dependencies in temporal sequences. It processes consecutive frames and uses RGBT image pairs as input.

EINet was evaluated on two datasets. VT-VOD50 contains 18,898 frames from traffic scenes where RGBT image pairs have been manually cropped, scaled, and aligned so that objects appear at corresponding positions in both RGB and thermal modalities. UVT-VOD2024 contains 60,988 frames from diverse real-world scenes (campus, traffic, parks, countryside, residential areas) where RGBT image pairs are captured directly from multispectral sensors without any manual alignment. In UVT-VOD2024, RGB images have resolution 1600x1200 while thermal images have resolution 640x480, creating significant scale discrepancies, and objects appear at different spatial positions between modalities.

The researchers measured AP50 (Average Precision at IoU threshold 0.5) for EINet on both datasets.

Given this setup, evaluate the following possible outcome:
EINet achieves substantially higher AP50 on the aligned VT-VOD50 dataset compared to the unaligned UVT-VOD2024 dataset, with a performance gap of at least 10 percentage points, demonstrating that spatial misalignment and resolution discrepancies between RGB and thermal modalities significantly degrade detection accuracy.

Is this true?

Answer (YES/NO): YES